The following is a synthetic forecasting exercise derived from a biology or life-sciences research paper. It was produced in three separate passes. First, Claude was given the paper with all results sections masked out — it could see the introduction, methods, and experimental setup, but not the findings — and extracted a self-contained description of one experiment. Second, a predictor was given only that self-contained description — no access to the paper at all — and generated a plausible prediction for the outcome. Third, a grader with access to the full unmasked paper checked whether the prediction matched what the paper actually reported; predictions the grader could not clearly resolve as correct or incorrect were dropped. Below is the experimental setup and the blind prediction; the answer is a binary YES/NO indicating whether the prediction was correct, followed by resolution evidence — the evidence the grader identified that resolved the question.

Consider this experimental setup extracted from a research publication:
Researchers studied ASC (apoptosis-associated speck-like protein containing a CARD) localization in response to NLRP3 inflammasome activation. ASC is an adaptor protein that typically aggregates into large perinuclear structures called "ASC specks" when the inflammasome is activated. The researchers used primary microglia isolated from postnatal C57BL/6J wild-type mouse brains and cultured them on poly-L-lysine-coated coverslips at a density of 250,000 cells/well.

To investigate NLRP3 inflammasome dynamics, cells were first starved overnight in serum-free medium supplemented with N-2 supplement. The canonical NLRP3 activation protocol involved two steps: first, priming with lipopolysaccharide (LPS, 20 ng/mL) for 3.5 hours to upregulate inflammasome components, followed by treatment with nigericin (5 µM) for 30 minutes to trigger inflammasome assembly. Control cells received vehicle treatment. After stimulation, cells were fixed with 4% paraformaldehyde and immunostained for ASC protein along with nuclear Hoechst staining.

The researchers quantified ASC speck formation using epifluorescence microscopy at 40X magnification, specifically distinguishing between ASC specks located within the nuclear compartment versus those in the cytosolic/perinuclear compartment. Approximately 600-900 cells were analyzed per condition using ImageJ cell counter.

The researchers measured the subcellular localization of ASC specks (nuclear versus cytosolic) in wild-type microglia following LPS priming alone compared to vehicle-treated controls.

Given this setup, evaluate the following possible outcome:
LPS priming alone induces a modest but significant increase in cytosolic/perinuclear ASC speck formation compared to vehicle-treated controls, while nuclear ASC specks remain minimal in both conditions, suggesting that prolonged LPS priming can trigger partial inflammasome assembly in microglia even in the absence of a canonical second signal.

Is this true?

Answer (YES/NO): NO